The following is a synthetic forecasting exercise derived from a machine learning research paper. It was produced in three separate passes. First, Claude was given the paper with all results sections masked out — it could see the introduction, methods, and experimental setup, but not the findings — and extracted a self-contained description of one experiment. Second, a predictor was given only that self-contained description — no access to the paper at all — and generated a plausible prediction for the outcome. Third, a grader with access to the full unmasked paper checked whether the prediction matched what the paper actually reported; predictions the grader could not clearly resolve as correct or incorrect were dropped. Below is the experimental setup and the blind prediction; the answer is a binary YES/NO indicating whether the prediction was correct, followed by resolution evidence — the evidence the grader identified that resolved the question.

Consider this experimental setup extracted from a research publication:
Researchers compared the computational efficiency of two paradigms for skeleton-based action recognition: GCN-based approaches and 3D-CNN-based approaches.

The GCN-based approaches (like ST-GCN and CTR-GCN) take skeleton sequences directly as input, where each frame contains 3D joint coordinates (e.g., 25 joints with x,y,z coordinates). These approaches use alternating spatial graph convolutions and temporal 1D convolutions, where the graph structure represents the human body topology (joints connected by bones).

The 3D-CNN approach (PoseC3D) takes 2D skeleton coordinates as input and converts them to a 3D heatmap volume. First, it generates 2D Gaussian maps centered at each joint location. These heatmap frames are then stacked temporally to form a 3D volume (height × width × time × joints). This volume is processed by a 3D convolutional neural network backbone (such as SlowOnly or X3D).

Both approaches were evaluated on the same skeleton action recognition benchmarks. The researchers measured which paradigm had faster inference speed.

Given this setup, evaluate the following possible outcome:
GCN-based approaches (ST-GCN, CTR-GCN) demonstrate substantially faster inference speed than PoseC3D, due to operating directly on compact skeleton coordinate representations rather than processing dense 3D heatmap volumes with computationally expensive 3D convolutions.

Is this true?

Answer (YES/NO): YES